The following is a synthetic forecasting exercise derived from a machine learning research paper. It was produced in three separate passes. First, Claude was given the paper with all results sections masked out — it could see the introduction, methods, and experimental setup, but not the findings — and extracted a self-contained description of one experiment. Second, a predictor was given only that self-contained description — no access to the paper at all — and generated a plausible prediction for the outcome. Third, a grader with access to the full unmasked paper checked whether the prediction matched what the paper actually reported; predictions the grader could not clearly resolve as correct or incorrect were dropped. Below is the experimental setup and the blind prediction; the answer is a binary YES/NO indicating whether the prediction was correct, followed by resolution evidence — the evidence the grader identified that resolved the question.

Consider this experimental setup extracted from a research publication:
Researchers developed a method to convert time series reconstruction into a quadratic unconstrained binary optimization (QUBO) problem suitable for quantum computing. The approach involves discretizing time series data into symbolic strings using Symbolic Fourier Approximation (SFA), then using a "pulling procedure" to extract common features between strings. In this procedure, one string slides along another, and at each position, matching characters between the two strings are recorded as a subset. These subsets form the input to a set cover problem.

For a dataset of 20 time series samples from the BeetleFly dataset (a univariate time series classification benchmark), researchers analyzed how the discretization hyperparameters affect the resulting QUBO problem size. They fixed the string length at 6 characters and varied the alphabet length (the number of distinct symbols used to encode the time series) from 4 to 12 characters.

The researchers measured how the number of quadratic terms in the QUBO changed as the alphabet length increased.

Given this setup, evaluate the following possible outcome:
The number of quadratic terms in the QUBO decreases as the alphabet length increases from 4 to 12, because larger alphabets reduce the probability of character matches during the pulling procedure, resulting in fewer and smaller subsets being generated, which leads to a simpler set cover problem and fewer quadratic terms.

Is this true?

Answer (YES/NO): YES